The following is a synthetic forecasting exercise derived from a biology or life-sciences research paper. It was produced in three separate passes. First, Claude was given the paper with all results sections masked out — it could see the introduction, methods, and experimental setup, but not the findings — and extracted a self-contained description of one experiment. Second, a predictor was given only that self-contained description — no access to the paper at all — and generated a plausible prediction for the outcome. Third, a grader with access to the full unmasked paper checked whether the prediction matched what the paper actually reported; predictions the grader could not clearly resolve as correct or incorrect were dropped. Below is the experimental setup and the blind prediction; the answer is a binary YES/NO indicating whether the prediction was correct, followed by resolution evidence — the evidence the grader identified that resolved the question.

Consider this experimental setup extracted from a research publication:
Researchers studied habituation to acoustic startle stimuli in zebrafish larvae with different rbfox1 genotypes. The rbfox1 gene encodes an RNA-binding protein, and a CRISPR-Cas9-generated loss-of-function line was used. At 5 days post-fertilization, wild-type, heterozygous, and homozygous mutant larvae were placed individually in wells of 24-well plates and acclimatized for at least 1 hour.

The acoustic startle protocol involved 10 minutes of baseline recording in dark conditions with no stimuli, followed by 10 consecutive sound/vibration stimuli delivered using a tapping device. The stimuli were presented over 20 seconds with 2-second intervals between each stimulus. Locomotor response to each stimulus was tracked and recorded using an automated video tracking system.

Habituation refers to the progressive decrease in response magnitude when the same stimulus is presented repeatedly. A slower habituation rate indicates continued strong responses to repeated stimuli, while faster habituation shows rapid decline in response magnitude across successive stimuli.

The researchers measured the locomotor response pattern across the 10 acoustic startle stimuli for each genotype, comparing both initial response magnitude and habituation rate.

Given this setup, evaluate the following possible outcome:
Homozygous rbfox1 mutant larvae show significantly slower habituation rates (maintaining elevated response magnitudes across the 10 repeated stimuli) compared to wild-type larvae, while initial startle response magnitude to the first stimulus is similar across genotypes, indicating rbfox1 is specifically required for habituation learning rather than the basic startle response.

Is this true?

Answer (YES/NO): NO